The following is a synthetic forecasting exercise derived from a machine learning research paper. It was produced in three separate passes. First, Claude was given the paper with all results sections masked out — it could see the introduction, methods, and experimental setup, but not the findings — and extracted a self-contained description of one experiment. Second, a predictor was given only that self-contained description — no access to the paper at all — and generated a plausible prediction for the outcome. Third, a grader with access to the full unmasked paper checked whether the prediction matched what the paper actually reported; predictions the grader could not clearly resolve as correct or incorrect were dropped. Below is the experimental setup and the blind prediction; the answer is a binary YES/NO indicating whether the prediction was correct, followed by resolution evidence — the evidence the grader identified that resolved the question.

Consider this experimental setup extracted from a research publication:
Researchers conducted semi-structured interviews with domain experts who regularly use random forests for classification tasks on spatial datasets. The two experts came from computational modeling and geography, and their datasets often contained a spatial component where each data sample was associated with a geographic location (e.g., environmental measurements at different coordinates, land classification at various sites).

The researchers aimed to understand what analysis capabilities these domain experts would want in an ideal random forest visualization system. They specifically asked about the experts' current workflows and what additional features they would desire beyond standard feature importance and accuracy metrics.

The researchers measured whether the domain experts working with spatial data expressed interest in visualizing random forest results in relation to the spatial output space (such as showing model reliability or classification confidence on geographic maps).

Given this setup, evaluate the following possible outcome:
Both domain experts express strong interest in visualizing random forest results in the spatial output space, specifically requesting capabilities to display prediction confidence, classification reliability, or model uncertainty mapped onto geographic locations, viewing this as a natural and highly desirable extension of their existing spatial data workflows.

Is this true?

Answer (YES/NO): NO